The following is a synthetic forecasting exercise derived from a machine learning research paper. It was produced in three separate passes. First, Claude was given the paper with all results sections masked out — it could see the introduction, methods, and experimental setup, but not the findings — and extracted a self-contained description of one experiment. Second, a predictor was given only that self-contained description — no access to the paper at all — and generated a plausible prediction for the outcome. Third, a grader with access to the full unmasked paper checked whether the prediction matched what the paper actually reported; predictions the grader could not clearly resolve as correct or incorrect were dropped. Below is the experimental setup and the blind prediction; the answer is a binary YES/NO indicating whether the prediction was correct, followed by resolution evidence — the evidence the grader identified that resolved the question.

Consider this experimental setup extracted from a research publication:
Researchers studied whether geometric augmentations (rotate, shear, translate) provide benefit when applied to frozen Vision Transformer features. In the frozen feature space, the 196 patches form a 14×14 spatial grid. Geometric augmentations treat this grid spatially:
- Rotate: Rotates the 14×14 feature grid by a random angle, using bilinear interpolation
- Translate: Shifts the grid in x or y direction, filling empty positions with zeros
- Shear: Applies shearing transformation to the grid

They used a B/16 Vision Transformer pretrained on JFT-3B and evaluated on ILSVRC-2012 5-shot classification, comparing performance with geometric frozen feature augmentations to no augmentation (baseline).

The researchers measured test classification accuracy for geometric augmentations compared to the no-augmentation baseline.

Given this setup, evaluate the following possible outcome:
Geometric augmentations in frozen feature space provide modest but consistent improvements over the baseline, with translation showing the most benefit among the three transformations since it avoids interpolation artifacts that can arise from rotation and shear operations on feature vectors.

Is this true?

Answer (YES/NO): NO